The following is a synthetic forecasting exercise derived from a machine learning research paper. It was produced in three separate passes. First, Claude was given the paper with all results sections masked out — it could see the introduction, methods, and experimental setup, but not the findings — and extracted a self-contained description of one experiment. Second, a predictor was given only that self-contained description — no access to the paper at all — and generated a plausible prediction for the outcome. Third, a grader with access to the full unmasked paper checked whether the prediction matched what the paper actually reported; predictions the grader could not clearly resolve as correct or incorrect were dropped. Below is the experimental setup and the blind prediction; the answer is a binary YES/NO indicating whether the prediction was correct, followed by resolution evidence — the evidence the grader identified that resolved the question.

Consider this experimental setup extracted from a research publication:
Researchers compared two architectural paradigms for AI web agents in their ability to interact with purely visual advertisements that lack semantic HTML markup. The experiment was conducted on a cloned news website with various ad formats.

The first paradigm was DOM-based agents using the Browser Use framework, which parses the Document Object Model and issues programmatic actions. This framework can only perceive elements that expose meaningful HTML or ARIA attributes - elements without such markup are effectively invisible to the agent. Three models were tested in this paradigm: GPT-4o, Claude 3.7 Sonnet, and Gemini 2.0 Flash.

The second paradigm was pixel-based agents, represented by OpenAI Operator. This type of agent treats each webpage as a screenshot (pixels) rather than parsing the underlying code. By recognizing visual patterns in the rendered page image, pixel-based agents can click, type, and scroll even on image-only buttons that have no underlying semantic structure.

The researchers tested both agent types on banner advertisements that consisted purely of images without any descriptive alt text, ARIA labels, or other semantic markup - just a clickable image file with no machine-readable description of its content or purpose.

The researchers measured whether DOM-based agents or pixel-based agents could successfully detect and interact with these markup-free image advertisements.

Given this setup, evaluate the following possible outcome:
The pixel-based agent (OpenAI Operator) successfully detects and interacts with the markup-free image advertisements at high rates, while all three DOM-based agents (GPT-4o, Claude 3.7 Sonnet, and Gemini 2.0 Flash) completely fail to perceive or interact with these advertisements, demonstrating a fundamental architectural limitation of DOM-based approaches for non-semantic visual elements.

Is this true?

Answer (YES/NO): NO